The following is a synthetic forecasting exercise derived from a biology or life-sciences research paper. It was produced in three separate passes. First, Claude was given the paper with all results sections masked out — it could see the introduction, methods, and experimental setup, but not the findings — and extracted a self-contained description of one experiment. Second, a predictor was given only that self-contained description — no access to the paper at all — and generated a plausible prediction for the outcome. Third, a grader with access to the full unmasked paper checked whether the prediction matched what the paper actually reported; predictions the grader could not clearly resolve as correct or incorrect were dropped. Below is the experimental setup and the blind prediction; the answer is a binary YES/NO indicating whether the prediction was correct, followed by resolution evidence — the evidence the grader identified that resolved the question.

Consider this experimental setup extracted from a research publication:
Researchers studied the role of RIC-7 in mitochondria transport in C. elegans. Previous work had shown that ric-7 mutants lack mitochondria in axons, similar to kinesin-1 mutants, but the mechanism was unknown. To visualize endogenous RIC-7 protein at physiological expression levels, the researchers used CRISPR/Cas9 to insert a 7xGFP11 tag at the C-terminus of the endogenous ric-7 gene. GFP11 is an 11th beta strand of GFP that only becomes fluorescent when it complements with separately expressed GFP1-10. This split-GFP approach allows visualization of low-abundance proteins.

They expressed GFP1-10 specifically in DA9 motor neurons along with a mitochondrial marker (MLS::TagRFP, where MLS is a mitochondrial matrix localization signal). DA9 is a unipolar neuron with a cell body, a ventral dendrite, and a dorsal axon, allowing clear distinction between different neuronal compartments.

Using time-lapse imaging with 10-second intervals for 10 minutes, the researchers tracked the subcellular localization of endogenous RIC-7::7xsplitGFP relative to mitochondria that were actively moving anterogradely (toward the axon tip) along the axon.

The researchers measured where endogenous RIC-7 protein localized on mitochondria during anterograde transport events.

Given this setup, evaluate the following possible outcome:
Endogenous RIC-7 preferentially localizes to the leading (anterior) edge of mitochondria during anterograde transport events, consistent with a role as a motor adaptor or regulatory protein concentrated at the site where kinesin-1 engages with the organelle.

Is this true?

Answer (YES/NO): YES